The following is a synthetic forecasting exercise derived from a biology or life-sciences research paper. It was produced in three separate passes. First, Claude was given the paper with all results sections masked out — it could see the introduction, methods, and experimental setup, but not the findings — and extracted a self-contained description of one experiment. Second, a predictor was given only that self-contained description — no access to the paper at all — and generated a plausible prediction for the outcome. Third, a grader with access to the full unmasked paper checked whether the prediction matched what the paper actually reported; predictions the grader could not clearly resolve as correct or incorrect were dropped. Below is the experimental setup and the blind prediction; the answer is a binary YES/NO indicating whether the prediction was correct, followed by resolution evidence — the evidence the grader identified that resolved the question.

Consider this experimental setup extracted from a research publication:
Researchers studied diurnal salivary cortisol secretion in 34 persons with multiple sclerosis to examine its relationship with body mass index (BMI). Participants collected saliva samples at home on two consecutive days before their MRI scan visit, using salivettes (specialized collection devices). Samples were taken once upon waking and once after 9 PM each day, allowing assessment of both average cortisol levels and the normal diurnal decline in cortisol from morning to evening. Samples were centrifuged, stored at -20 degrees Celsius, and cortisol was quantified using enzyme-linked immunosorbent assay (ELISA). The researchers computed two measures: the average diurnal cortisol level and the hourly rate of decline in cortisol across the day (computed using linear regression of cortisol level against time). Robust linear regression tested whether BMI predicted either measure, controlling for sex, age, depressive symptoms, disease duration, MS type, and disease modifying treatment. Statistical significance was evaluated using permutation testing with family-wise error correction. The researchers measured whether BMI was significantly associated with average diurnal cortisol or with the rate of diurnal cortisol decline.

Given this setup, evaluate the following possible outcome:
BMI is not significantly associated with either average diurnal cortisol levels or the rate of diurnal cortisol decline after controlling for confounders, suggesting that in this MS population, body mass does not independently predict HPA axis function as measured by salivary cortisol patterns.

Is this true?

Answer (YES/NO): YES